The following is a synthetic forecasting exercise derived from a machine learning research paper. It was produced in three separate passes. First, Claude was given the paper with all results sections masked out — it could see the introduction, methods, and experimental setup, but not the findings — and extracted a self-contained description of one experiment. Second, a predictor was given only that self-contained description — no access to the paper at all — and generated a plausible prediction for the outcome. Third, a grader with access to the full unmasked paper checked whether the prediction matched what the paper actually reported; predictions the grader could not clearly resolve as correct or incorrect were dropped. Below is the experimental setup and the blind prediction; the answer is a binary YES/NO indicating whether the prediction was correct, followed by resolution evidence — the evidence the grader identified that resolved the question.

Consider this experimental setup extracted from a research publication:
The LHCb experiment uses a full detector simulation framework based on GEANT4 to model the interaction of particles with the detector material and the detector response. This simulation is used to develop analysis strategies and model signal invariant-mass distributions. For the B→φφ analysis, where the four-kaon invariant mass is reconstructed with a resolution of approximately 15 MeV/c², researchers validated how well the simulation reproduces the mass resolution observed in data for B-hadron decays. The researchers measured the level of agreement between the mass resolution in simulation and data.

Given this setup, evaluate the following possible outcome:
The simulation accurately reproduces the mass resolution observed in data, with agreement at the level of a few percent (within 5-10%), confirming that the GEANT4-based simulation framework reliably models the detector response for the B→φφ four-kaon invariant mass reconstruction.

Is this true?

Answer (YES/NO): YES